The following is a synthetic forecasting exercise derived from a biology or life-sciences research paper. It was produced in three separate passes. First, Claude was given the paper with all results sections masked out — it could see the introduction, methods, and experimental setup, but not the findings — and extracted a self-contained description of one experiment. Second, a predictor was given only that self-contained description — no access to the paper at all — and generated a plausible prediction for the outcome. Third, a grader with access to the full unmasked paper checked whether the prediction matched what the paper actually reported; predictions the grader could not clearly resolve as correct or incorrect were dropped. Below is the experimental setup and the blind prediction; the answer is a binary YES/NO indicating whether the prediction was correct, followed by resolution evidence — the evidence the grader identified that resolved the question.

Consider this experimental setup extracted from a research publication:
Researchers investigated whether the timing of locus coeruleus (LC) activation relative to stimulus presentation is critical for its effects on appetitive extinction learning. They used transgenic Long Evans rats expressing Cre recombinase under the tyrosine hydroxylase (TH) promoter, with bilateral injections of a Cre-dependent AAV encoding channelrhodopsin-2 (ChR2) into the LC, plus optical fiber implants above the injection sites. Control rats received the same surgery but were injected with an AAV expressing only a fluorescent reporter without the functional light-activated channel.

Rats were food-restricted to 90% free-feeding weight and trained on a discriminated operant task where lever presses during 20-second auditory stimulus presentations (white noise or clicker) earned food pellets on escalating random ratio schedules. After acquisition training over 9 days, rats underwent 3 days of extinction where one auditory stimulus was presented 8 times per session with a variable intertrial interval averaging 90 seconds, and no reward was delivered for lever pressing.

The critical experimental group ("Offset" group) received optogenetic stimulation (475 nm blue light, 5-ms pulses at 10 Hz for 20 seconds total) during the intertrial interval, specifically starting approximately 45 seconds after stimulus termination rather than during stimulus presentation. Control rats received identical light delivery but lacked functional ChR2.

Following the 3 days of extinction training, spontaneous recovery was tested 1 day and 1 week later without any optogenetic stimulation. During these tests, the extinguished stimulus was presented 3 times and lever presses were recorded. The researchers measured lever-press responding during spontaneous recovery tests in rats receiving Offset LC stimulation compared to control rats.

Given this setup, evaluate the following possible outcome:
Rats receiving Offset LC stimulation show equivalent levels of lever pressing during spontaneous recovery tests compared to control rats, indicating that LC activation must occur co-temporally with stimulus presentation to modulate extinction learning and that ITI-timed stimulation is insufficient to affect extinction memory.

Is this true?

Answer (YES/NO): YES